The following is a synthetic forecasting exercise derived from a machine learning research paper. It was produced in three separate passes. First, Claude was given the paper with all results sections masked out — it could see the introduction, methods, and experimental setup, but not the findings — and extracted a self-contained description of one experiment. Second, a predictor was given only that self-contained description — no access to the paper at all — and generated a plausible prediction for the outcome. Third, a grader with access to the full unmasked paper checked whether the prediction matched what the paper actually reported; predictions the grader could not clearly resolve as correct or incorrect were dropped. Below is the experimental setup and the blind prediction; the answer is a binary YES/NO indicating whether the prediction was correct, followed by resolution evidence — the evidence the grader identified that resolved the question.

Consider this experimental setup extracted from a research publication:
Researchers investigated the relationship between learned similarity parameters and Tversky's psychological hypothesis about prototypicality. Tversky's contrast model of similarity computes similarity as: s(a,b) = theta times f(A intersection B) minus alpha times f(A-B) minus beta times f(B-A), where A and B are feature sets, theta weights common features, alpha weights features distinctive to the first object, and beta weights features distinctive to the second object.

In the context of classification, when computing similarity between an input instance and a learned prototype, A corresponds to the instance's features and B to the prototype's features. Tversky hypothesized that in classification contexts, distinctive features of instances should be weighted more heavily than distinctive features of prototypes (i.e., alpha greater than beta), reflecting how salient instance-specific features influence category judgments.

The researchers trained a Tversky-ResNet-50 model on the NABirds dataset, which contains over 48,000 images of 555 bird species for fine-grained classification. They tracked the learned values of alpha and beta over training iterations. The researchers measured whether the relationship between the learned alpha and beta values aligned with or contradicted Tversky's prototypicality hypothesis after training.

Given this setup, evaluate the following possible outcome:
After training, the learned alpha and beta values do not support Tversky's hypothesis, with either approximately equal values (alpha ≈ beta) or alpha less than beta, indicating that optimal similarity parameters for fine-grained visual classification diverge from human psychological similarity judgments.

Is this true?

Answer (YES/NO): NO